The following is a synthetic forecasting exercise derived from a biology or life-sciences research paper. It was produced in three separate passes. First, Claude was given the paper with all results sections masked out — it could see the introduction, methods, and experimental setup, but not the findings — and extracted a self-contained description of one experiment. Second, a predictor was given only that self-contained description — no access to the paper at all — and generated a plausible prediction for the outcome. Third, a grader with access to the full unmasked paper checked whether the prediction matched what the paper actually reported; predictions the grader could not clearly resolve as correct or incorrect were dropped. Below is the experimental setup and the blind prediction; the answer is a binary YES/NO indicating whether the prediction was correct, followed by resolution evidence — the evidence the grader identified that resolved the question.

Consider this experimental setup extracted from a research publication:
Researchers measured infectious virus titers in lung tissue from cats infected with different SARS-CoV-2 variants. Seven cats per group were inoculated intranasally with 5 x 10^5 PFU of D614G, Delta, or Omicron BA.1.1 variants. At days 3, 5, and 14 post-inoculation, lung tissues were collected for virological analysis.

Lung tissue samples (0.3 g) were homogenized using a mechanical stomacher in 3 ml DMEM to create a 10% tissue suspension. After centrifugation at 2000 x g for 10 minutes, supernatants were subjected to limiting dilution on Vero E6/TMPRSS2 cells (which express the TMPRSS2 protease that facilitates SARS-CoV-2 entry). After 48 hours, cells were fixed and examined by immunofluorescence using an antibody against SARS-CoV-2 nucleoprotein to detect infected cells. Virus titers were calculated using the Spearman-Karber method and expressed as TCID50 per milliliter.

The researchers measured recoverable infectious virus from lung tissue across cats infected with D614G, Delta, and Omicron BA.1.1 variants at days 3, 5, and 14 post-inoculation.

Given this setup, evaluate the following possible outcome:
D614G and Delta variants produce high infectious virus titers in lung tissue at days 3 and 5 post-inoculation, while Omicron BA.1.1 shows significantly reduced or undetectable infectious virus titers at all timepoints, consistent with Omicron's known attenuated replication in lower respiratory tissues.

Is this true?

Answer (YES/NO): YES